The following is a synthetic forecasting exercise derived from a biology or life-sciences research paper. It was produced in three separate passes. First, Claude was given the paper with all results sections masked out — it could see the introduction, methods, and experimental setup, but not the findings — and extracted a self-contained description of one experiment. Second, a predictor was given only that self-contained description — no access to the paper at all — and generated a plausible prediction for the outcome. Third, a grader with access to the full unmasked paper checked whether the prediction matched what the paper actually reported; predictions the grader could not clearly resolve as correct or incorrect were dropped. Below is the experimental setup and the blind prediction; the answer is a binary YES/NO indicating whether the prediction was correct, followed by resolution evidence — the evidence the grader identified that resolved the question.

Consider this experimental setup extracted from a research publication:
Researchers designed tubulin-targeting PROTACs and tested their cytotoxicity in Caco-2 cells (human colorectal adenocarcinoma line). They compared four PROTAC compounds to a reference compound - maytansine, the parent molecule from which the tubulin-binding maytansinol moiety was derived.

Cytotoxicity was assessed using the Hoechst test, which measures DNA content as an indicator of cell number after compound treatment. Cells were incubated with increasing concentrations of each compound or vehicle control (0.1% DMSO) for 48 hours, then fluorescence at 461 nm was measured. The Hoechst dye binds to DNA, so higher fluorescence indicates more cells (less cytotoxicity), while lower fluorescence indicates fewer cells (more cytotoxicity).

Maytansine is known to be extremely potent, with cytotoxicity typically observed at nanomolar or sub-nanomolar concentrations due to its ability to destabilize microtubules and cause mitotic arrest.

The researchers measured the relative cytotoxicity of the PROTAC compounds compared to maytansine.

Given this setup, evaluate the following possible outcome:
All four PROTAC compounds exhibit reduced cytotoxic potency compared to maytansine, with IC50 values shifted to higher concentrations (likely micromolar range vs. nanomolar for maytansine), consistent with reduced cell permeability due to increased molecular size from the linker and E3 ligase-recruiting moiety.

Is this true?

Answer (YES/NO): YES